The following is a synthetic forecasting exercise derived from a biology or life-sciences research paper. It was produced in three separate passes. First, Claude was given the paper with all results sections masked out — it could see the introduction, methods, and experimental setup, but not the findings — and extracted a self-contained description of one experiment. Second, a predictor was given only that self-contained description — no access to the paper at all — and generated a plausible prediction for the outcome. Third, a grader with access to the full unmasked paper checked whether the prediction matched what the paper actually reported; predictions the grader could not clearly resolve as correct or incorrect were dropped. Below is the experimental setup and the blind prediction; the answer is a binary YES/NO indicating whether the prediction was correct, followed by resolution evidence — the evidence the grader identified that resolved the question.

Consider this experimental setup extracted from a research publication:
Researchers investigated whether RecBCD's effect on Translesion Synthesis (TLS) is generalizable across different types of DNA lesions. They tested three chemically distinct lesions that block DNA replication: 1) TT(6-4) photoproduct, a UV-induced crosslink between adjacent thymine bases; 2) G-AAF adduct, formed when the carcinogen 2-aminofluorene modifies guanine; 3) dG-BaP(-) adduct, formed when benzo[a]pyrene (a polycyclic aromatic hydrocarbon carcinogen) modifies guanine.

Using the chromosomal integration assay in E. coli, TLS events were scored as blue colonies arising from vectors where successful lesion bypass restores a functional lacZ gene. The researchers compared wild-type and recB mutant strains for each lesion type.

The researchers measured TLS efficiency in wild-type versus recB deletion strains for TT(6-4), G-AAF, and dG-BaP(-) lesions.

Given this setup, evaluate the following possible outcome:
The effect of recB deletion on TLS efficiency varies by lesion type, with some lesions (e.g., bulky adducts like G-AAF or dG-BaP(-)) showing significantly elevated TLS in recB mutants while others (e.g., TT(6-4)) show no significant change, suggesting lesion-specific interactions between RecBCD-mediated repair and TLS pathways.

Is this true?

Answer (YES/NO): NO